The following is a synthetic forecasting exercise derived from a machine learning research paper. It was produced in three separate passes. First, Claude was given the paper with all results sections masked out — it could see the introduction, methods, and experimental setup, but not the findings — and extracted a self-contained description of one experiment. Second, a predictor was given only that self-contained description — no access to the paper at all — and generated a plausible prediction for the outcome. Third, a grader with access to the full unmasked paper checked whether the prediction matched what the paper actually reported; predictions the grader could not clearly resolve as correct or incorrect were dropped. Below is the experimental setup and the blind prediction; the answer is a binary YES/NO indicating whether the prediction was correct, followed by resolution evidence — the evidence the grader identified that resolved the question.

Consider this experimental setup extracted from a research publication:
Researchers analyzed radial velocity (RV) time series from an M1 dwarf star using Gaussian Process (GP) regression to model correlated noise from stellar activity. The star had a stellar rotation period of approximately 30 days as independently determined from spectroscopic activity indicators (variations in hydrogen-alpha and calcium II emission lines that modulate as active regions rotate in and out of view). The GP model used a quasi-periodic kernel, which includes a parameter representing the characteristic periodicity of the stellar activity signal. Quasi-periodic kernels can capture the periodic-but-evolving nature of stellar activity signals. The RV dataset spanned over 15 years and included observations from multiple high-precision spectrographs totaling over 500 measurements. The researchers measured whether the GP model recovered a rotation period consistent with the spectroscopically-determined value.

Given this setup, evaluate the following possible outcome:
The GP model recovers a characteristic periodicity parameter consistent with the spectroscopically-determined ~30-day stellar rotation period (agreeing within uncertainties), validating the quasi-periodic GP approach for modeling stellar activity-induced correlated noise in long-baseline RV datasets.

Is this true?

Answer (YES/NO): YES